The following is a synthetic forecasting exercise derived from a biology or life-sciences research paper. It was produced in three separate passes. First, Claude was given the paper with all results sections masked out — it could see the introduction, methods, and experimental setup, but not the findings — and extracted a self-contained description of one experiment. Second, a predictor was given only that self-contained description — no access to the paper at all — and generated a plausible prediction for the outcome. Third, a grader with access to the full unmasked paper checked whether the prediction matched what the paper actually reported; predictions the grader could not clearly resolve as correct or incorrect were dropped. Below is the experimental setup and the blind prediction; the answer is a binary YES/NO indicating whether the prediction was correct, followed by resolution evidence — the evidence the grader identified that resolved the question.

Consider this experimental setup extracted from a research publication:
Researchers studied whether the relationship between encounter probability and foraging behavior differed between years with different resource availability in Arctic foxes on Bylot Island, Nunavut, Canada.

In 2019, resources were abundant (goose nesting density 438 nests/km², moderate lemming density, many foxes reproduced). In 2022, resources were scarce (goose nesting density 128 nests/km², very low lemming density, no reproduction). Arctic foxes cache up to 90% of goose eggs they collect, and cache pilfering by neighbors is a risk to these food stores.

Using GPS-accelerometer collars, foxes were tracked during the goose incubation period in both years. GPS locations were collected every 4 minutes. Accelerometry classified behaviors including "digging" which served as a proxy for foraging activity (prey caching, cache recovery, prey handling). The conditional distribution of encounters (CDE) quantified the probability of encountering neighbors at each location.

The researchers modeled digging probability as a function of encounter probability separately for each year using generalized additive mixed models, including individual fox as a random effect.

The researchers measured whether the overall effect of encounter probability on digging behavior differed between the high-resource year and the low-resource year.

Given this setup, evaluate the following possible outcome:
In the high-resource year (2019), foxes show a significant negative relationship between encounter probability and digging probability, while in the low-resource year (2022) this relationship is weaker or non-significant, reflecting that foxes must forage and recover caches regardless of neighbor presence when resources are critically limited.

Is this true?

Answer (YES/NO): NO